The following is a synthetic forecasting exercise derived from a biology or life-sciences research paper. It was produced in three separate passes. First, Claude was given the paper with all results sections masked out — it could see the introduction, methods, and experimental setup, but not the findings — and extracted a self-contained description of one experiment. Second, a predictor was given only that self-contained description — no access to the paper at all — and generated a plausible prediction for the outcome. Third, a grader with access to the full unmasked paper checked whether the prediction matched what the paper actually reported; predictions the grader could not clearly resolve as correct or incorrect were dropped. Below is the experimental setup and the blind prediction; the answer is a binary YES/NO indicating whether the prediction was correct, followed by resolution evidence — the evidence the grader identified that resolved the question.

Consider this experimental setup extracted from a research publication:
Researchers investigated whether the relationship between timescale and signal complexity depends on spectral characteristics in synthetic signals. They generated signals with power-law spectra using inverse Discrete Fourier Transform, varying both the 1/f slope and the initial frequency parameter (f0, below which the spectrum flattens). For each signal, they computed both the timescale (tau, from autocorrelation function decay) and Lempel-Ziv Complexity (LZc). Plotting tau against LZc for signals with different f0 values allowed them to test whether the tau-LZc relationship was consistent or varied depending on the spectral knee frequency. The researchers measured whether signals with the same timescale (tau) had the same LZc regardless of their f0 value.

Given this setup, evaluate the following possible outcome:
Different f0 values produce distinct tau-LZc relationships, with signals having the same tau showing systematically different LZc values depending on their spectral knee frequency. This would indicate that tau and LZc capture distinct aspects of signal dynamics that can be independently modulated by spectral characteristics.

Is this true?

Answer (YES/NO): YES